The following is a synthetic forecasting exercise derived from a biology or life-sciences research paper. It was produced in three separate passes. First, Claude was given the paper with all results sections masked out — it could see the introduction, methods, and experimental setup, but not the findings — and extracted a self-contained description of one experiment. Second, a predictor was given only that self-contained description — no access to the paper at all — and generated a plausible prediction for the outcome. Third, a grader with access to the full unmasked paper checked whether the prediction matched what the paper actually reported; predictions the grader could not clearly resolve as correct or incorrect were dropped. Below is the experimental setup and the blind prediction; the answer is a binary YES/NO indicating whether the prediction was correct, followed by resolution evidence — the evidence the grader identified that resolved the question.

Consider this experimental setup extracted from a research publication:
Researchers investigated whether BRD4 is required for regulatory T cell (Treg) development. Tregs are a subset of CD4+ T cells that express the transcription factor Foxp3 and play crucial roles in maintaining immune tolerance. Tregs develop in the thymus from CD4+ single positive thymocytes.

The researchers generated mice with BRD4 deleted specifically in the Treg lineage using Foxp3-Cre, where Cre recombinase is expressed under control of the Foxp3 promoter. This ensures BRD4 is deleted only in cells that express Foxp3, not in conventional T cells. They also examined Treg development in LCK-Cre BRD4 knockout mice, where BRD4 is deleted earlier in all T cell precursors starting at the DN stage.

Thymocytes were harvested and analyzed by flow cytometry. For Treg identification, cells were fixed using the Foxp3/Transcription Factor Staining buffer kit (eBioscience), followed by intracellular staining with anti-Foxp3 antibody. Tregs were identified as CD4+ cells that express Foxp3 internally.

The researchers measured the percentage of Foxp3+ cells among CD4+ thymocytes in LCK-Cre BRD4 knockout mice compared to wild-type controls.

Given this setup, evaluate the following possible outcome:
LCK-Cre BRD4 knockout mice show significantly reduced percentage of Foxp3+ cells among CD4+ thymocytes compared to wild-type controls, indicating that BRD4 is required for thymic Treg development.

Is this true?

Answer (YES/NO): YES